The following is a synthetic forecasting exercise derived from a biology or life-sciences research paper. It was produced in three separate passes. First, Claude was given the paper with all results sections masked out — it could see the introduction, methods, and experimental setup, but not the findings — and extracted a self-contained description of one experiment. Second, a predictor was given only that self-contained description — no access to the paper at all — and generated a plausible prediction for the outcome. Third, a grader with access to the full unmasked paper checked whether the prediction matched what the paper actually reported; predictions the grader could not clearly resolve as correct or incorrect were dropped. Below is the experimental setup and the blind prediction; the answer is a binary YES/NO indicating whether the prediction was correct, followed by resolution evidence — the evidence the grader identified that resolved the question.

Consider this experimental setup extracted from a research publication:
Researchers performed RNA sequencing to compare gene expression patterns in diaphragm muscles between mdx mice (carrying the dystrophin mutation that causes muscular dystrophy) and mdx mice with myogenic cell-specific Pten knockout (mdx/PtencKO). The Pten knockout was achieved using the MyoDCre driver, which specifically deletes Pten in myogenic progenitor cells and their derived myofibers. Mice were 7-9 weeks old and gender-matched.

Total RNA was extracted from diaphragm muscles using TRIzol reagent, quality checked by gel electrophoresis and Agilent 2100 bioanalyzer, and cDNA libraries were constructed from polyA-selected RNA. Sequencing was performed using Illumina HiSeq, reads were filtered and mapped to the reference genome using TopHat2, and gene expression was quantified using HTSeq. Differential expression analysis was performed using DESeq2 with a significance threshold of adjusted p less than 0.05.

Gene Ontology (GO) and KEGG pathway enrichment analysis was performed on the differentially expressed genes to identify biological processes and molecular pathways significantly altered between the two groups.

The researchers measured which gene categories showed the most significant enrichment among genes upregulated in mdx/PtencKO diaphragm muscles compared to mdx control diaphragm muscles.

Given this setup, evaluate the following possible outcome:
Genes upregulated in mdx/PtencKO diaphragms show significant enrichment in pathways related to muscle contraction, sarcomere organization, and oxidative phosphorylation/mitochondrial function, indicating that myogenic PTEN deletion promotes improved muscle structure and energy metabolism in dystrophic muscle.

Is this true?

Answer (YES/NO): NO